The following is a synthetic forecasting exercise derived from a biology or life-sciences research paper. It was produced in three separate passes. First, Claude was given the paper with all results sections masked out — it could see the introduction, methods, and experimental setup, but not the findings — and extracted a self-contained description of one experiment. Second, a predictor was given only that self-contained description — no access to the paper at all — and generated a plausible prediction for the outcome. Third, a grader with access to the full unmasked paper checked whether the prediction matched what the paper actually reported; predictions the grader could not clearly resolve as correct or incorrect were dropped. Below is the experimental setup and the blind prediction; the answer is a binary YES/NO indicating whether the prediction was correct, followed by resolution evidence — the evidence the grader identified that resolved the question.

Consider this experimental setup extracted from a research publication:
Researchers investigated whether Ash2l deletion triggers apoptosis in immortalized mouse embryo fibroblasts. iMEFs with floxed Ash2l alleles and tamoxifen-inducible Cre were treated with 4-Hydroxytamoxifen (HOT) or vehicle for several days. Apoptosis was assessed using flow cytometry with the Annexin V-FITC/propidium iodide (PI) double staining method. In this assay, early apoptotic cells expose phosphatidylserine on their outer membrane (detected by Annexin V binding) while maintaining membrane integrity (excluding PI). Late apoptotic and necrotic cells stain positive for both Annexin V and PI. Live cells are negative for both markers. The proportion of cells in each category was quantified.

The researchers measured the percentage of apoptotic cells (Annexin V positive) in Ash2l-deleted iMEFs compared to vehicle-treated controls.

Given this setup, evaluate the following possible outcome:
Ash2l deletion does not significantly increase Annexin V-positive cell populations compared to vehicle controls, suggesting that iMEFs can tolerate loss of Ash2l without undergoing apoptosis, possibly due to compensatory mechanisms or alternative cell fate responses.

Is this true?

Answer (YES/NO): YES